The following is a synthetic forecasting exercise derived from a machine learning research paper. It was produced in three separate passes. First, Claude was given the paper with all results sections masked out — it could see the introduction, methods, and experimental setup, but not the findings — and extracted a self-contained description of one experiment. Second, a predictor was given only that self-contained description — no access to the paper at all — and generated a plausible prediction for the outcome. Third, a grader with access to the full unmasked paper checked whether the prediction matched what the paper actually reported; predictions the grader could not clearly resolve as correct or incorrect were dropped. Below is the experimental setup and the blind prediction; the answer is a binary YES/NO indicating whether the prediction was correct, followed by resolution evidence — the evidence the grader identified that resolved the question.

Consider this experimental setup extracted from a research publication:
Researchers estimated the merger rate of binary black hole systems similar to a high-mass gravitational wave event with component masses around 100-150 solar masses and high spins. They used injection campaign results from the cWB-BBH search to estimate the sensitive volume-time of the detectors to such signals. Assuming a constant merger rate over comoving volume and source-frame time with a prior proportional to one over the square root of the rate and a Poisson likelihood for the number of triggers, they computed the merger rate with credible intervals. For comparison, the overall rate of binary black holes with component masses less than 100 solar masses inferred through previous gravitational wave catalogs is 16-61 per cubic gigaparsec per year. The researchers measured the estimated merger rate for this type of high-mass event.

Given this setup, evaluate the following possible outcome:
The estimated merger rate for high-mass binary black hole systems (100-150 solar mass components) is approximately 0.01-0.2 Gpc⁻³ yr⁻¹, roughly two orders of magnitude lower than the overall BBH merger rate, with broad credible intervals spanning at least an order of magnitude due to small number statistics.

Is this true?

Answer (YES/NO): YES